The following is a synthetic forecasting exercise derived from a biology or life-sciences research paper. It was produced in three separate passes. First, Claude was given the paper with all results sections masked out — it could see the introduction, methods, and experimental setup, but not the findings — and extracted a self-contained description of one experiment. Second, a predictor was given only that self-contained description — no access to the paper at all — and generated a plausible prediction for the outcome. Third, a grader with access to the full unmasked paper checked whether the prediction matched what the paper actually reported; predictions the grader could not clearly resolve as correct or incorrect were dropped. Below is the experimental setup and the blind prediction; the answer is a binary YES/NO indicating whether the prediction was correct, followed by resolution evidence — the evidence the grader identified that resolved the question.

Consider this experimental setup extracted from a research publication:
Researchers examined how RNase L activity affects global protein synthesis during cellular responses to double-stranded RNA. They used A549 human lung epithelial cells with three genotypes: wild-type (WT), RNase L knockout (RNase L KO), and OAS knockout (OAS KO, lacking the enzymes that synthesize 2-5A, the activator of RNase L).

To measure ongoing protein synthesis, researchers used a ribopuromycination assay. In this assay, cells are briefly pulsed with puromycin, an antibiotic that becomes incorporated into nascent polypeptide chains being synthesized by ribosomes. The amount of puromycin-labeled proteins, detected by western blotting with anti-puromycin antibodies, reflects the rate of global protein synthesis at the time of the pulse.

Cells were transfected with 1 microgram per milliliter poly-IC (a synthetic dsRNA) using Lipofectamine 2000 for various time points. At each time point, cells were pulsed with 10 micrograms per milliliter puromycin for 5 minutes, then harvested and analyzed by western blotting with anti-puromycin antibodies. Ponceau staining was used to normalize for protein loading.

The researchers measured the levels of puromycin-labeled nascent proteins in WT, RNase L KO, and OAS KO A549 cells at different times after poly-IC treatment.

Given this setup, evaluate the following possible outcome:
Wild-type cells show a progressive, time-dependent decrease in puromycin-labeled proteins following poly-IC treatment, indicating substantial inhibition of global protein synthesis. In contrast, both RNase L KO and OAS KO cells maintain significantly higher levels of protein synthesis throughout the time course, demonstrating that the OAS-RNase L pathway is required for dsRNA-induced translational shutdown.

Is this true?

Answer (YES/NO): NO